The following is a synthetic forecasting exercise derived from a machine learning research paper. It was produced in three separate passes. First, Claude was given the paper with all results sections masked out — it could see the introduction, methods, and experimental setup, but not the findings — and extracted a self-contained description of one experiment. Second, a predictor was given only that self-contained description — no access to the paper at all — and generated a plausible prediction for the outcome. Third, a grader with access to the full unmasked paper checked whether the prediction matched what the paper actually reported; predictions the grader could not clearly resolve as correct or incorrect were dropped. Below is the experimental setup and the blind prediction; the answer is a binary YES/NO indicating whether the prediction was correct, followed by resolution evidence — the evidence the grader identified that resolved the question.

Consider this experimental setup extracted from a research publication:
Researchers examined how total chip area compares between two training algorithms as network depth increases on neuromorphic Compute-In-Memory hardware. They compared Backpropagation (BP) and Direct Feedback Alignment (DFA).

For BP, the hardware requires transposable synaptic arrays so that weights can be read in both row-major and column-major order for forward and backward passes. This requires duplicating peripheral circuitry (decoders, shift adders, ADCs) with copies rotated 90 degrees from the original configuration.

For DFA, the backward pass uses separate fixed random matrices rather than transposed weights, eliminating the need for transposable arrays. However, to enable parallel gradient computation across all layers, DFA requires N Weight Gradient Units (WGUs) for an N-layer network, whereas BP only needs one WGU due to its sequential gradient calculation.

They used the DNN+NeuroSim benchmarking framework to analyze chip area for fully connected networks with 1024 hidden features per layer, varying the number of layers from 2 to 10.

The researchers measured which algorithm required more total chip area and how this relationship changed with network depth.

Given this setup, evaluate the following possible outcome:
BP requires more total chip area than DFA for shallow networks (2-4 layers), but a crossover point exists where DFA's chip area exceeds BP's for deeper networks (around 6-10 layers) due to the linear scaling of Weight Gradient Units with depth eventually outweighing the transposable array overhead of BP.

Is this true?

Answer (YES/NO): YES